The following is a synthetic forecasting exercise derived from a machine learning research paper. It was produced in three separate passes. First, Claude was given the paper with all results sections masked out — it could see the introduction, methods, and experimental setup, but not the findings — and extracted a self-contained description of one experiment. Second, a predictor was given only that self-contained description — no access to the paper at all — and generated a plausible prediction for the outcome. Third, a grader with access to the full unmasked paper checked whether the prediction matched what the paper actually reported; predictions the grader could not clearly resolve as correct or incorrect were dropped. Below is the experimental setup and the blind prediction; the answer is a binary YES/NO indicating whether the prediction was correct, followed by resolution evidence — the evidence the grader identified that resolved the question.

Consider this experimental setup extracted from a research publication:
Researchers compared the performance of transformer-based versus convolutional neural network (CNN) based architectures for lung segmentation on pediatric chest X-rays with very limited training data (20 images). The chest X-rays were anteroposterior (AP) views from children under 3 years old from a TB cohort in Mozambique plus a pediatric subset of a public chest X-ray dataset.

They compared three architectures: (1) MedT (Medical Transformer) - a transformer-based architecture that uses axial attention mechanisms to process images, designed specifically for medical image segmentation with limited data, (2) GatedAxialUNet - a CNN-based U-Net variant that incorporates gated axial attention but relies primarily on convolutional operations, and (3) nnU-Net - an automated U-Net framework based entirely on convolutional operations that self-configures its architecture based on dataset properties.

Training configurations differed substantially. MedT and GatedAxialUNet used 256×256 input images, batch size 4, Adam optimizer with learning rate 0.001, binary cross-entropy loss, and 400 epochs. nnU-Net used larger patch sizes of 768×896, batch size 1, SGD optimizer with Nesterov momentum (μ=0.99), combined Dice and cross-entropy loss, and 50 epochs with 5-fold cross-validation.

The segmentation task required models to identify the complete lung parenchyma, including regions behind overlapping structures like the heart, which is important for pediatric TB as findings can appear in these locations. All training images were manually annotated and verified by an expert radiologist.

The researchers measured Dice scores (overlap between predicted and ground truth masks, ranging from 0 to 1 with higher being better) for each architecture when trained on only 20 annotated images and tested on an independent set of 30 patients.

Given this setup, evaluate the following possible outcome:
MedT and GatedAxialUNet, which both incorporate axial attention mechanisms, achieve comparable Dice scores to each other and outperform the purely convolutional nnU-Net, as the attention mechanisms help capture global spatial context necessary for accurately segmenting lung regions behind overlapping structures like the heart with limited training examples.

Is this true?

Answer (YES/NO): NO